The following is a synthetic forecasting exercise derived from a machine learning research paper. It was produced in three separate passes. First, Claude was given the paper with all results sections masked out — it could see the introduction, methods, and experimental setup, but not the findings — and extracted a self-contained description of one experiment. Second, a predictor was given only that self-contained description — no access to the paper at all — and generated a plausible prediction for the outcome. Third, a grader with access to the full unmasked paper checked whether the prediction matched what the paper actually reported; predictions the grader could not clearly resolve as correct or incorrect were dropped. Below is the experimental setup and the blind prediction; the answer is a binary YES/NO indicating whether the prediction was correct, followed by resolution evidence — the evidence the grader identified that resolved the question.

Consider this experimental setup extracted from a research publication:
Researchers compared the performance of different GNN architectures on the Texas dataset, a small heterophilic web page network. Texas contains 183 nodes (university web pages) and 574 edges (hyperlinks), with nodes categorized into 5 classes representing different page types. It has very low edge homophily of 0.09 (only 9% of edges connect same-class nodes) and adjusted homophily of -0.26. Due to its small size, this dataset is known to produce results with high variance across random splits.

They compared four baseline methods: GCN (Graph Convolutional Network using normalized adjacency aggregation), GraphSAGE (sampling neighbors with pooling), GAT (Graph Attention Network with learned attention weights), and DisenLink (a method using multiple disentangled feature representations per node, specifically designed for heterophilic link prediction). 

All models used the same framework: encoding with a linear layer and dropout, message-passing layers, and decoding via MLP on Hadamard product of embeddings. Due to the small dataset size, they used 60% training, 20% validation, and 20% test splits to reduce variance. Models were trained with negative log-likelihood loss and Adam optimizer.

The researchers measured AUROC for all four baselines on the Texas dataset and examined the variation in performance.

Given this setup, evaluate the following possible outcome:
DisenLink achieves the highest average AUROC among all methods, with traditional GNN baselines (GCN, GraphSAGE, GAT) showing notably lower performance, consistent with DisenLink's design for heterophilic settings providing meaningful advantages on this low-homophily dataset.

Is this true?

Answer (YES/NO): NO